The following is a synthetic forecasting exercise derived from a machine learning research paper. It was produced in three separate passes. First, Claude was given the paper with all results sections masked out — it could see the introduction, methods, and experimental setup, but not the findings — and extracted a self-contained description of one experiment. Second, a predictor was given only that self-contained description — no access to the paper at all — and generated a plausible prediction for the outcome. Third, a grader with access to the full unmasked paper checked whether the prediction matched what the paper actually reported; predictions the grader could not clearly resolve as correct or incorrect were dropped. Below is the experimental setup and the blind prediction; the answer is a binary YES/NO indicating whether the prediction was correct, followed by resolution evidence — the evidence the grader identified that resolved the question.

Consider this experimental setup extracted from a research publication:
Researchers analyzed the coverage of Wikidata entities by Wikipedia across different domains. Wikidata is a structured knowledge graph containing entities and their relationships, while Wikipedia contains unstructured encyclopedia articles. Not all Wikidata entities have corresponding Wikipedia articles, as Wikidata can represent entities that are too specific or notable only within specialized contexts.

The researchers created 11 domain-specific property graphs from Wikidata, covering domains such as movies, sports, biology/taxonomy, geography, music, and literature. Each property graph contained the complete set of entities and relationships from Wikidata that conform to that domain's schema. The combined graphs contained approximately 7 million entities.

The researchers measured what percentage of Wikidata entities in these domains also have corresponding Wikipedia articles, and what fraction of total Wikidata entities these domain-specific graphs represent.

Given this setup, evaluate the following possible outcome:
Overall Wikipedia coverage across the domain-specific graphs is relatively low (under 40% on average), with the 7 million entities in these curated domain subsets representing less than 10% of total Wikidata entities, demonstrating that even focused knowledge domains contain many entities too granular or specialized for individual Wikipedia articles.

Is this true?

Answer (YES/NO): YES